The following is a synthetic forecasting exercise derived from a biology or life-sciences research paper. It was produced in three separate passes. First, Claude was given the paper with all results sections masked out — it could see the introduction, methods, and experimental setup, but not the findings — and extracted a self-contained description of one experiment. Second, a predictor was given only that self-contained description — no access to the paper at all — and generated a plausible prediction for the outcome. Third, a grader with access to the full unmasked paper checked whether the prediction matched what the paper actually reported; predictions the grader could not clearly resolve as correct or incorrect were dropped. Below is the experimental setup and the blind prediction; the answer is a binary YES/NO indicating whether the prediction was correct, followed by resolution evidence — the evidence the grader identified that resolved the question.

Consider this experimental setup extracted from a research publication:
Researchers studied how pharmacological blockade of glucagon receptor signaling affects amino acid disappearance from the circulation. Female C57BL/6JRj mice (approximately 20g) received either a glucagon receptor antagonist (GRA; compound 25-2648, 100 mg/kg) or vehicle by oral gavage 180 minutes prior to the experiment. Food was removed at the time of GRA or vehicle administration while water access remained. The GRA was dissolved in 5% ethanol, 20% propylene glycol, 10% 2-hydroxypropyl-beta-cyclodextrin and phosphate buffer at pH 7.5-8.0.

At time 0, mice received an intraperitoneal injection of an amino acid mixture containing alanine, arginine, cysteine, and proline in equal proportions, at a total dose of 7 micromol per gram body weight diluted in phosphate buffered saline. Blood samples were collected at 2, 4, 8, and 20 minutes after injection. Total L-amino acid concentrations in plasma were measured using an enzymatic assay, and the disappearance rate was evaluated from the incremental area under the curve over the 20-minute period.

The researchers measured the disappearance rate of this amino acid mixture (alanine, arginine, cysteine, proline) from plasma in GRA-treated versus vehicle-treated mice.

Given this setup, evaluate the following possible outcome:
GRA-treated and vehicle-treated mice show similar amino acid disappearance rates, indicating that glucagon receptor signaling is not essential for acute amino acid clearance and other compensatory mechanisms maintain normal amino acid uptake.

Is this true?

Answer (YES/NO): NO